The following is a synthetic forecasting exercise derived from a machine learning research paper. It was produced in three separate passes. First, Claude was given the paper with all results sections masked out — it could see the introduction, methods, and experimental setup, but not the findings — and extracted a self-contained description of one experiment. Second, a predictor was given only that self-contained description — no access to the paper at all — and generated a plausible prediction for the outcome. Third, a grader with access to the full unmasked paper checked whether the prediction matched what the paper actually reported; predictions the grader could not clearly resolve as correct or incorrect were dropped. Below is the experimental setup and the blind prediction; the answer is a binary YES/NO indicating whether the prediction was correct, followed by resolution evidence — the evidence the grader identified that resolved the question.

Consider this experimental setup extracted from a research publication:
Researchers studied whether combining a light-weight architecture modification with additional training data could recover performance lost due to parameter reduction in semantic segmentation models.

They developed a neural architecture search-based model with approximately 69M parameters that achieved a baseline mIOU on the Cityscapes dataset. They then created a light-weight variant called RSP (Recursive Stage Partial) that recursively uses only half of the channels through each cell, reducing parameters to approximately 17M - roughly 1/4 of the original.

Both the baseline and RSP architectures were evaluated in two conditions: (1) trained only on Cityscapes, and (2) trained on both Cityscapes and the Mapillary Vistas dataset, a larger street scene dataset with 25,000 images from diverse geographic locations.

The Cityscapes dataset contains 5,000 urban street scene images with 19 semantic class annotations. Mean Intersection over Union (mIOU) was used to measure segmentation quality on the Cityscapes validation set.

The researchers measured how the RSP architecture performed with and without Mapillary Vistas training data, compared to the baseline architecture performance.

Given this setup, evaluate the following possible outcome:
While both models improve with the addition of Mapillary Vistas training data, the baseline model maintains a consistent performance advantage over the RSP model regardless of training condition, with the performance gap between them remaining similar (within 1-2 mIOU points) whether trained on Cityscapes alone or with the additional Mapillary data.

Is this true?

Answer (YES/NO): YES